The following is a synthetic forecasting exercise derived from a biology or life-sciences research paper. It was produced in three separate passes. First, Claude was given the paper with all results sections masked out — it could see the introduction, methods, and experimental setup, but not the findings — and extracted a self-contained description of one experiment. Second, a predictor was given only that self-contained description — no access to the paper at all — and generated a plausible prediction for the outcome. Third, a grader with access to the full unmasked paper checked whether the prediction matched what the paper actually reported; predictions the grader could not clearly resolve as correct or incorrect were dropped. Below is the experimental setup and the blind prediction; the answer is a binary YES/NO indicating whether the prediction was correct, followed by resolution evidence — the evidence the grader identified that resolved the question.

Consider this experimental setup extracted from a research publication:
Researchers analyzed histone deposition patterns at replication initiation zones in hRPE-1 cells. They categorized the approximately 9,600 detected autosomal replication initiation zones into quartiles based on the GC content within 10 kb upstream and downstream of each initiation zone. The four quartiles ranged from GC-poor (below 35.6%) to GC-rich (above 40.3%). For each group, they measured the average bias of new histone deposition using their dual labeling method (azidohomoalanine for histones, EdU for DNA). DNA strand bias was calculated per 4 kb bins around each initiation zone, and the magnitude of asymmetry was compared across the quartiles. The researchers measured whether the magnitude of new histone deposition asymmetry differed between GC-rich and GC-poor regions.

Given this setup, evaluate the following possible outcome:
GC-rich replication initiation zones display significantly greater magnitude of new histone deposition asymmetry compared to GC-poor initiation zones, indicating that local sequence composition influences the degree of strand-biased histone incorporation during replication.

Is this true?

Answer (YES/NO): NO